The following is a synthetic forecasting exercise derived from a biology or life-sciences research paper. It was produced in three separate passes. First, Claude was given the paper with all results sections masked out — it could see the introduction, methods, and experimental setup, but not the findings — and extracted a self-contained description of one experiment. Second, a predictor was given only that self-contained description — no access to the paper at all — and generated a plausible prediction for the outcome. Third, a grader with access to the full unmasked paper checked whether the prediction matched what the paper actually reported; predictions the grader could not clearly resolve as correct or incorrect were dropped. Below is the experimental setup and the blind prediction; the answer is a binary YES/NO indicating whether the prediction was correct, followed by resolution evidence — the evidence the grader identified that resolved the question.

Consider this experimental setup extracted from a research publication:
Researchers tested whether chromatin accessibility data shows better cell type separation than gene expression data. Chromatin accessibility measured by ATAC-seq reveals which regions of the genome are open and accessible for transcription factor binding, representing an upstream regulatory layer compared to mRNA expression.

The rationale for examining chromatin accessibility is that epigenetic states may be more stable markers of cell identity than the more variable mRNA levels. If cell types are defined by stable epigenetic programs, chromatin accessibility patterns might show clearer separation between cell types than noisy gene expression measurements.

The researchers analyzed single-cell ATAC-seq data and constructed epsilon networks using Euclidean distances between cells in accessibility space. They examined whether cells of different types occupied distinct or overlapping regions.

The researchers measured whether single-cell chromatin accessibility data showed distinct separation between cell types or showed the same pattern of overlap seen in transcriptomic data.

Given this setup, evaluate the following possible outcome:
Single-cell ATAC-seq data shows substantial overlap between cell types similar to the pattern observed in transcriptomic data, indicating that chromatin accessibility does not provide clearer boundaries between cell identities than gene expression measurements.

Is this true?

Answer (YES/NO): YES